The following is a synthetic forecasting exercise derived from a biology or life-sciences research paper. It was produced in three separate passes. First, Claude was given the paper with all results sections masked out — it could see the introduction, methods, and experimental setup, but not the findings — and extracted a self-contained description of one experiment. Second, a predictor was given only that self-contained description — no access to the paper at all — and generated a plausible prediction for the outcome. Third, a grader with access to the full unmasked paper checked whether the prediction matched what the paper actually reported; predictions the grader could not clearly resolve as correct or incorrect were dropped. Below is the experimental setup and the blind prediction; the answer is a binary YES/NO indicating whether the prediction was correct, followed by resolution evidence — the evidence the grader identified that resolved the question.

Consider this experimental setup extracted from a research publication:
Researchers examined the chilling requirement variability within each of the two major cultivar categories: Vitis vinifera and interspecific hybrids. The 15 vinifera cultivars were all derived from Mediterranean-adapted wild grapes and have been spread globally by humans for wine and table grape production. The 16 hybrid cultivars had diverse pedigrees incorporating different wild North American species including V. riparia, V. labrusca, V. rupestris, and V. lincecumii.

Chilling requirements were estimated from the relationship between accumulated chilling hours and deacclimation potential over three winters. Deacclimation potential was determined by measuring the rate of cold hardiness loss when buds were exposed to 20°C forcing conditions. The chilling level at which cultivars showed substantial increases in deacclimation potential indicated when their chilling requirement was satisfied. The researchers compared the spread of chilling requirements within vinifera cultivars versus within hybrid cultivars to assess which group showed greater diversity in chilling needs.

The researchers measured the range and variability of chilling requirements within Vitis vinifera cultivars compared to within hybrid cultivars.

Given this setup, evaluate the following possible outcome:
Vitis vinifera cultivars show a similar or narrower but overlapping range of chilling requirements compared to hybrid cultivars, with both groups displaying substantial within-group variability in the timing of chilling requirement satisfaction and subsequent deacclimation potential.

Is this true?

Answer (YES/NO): NO